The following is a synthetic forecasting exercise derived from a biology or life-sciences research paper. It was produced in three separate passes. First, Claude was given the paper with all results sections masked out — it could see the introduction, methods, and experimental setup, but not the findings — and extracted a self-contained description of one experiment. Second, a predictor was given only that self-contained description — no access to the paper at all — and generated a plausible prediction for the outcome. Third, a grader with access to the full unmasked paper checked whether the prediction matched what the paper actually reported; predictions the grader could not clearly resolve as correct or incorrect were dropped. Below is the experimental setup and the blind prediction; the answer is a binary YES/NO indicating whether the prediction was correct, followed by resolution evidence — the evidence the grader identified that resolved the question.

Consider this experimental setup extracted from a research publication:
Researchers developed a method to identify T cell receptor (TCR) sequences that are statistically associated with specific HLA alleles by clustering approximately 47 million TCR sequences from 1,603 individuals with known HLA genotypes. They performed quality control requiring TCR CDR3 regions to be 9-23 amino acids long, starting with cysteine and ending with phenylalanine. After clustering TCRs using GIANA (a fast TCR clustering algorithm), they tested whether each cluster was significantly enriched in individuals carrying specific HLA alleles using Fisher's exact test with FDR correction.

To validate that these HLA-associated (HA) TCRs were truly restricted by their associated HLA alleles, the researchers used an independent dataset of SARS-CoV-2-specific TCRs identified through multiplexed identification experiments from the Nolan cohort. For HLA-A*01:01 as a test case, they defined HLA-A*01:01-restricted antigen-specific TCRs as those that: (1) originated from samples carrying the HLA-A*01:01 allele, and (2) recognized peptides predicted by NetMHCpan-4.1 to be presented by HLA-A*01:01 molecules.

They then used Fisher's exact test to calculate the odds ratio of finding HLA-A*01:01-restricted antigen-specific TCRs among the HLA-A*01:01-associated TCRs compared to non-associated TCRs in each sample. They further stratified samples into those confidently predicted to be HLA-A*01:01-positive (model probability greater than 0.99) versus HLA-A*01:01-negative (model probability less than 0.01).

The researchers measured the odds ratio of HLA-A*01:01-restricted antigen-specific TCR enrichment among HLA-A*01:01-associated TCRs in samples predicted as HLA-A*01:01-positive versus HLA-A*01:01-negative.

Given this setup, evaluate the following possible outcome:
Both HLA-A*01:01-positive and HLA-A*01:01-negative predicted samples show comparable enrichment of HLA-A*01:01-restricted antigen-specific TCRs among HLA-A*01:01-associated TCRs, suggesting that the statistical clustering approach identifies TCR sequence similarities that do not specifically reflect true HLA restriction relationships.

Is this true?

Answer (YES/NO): NO